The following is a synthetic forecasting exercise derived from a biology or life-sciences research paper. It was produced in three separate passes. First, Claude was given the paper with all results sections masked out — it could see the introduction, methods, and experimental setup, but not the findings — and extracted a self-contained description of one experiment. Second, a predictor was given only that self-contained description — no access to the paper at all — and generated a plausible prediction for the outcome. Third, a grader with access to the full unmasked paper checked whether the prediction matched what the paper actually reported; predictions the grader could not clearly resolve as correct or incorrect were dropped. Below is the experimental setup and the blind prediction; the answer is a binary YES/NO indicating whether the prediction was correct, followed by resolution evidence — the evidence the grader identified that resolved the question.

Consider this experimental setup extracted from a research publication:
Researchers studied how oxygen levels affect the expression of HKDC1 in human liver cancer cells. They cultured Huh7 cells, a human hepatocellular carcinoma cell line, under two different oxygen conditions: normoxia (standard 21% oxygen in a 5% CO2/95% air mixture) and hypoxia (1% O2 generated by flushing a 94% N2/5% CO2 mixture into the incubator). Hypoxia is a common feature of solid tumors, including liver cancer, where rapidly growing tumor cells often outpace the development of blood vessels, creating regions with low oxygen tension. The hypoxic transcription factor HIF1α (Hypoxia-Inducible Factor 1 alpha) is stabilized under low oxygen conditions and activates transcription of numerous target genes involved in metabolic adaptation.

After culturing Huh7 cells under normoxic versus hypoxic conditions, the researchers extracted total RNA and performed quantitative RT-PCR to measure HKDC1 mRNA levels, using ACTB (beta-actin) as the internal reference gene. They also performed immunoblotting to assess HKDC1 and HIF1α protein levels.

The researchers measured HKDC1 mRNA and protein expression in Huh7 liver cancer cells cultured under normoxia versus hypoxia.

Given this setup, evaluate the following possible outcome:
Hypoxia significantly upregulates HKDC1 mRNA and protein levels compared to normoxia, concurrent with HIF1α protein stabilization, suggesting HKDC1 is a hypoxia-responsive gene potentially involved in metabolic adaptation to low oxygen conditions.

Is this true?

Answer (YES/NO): NO